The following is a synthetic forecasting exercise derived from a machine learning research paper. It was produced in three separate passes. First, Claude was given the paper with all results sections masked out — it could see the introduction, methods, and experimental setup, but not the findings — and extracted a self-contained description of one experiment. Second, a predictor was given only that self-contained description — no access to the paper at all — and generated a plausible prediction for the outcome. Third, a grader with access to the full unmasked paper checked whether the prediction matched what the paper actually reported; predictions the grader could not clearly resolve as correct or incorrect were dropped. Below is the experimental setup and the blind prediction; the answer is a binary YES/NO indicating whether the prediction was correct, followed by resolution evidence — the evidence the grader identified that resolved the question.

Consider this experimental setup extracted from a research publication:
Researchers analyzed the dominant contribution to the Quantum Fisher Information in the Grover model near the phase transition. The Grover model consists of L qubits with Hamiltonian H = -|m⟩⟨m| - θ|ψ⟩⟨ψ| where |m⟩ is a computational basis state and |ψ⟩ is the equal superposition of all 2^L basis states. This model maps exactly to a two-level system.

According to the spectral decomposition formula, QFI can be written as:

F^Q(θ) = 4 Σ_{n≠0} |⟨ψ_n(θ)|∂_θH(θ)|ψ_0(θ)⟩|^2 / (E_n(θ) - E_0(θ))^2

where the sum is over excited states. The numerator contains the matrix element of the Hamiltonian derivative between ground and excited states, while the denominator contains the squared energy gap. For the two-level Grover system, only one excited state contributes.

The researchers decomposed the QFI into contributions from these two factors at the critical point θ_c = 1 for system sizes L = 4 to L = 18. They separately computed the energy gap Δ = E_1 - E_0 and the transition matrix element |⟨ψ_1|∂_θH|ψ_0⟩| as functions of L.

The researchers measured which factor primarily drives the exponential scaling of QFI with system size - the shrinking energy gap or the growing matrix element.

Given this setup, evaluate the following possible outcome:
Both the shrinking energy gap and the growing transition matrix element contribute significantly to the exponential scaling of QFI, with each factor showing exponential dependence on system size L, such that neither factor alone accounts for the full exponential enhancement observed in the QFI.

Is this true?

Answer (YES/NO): NO